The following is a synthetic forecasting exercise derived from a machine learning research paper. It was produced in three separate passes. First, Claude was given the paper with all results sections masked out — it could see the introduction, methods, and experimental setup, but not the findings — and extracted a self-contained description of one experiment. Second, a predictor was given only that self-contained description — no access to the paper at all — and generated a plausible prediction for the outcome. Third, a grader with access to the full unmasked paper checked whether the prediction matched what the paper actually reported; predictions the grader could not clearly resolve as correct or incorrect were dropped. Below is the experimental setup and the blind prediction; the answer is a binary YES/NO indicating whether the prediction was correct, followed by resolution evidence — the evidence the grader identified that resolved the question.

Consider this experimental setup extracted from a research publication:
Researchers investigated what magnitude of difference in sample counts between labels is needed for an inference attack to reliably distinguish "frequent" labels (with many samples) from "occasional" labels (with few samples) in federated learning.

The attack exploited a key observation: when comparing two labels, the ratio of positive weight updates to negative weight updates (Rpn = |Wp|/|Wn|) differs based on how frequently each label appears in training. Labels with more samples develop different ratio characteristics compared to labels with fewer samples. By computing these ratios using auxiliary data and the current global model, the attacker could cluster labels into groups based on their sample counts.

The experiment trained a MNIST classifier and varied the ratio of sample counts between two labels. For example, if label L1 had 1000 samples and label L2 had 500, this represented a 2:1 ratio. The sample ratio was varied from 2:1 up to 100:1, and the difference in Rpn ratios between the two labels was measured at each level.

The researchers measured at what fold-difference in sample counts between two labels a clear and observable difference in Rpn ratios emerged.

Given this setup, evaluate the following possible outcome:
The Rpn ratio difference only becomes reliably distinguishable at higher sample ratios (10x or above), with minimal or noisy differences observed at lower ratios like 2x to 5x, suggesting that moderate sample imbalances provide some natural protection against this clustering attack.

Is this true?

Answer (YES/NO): NO